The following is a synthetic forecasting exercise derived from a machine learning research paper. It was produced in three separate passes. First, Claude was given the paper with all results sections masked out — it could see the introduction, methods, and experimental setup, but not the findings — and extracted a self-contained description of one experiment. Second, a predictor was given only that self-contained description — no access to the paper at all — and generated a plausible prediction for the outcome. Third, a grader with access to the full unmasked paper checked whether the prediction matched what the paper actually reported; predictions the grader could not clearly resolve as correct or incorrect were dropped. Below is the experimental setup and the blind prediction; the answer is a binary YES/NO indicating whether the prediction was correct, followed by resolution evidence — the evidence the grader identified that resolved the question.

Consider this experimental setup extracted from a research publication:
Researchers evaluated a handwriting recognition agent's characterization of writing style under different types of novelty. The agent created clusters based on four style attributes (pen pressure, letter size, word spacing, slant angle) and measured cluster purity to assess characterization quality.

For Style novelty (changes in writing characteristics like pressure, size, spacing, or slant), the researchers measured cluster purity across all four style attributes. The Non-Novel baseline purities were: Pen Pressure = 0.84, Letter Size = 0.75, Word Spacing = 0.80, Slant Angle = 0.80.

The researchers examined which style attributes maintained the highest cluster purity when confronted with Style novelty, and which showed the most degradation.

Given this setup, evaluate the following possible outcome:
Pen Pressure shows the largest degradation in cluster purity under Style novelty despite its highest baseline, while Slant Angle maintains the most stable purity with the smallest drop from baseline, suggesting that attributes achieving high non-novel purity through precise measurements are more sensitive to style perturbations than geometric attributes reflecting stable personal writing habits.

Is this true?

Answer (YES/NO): NO